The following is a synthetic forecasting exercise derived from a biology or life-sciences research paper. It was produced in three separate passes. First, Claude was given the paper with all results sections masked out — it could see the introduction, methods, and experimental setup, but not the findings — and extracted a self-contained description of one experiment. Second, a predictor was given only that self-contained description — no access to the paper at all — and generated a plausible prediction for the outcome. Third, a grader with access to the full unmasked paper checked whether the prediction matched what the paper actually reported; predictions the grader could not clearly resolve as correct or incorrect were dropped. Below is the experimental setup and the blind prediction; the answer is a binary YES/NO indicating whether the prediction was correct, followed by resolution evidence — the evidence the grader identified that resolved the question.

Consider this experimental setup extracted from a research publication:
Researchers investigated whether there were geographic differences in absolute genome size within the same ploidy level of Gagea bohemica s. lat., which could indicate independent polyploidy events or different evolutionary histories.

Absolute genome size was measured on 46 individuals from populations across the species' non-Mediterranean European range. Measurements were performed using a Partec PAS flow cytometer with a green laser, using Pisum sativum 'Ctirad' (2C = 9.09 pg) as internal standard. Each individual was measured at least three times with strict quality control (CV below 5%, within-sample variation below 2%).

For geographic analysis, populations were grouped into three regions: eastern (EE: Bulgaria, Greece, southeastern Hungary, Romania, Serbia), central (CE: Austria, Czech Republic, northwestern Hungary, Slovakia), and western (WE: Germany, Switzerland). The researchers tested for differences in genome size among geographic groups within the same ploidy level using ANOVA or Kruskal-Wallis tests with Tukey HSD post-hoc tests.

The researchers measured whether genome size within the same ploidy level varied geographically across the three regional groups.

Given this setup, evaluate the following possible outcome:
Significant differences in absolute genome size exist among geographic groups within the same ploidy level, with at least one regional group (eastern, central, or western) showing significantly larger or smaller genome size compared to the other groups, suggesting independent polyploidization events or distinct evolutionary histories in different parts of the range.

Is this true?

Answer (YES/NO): YES